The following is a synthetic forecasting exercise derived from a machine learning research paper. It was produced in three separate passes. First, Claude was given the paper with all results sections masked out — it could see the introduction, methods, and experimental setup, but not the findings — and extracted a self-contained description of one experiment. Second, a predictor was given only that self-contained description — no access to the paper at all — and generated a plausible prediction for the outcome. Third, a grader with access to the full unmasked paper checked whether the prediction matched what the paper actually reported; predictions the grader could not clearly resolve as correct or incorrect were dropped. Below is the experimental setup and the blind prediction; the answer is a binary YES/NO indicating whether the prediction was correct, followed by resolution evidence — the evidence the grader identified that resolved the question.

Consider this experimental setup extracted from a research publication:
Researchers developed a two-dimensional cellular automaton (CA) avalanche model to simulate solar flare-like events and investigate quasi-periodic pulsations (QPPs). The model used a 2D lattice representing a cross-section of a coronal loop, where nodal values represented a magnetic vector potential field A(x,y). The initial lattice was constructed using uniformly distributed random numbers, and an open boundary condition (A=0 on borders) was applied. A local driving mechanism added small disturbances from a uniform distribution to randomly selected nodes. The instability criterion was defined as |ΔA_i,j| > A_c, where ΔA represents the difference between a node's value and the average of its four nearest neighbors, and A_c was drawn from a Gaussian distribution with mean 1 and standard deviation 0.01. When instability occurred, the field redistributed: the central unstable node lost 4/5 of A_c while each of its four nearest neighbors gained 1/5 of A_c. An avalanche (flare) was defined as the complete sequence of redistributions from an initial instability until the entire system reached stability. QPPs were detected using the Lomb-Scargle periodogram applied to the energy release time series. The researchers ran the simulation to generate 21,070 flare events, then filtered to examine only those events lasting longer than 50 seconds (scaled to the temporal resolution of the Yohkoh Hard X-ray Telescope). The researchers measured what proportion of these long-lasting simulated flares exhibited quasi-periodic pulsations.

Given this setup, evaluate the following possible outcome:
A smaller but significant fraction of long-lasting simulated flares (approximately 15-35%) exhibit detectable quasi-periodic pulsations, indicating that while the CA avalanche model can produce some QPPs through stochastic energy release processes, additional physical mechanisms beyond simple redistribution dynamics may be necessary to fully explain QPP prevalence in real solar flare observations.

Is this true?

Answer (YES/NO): NO